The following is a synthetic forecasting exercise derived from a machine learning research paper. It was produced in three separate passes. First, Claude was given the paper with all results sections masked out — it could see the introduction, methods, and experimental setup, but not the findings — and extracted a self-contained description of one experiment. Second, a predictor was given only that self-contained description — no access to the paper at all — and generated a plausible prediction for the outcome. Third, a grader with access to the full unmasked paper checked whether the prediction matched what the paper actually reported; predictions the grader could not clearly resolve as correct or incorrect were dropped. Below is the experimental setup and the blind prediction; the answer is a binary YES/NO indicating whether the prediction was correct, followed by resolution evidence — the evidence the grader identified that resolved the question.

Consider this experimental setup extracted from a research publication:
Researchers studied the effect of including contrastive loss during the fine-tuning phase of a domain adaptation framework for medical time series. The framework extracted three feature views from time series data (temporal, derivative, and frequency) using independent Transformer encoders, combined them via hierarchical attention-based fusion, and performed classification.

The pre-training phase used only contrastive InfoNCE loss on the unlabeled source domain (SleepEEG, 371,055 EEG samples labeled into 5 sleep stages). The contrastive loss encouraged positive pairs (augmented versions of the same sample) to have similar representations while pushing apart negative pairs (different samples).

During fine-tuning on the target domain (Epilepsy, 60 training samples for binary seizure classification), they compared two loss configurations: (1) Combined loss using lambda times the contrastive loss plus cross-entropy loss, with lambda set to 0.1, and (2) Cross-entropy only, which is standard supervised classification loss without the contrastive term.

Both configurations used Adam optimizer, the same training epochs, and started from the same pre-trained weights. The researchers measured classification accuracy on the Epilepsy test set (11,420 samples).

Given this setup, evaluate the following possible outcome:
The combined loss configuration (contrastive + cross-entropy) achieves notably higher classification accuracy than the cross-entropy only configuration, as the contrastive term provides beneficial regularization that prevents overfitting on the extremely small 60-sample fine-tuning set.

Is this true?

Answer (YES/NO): NO